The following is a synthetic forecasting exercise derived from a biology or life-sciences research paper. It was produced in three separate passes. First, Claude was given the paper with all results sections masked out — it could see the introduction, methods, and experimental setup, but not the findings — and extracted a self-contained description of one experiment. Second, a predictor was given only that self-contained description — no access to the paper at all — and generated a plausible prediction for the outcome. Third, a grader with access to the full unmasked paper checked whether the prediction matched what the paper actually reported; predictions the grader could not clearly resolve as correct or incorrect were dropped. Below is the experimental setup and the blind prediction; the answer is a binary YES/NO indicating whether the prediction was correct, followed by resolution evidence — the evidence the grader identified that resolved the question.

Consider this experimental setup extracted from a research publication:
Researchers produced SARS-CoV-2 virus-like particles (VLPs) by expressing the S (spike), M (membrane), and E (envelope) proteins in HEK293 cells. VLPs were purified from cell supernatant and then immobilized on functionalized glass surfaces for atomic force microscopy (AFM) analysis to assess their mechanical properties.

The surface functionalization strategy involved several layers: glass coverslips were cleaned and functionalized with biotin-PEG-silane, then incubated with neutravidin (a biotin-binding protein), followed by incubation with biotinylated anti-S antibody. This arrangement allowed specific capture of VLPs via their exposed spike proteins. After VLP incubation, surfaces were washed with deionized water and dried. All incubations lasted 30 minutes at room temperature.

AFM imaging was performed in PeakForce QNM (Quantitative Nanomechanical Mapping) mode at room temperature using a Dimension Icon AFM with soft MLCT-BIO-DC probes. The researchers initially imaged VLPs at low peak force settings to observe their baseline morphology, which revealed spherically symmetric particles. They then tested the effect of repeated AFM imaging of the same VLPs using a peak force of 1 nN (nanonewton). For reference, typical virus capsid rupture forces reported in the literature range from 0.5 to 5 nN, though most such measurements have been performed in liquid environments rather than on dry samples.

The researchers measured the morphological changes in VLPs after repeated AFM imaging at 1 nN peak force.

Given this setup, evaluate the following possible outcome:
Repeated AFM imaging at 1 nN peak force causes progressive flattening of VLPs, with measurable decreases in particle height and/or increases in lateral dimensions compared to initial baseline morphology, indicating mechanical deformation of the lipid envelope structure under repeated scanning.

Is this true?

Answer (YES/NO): YES